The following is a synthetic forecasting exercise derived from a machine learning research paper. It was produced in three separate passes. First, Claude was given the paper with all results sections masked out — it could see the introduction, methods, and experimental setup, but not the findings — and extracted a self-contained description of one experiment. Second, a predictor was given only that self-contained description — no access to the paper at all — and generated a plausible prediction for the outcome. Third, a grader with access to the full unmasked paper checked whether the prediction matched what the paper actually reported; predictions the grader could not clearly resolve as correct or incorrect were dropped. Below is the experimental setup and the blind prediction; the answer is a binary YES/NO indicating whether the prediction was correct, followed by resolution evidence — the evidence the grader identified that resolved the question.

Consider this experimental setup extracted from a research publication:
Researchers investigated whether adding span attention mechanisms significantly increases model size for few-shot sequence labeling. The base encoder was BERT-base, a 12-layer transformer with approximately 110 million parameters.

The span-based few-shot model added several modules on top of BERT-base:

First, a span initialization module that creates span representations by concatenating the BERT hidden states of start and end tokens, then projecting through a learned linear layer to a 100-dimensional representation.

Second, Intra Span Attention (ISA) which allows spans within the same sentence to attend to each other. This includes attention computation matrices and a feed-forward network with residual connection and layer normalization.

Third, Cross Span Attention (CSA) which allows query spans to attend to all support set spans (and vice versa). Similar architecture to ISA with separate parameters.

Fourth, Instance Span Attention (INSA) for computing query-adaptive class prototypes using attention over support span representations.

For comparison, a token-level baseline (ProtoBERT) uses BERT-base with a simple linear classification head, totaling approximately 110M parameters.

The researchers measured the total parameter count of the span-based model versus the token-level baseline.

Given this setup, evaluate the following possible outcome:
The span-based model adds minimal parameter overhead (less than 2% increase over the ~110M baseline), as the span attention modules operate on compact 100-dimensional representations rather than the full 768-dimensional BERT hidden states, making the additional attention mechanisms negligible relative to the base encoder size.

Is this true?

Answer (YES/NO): YES